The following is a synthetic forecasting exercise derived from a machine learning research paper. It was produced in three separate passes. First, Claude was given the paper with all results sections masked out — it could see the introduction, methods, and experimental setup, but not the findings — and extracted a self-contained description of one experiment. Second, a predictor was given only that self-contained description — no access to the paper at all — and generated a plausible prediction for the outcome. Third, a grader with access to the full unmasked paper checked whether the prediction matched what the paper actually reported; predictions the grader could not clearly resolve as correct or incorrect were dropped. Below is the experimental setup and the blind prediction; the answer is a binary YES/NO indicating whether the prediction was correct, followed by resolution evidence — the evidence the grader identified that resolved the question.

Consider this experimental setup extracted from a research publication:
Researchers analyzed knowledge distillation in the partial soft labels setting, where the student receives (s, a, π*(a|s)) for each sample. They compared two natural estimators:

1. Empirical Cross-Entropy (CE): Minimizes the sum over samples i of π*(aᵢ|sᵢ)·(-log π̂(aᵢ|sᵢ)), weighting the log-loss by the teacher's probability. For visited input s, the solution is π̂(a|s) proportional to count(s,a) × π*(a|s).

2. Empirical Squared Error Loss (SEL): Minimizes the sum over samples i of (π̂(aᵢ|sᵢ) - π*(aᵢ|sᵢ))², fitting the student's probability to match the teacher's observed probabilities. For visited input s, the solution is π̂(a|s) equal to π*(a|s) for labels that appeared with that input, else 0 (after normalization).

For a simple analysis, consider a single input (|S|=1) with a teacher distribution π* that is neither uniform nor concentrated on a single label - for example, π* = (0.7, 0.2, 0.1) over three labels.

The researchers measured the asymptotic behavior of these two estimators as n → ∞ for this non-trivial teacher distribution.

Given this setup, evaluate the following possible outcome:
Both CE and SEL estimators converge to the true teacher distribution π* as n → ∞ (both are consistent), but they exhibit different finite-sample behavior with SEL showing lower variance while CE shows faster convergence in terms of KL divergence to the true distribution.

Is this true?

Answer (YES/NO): NO